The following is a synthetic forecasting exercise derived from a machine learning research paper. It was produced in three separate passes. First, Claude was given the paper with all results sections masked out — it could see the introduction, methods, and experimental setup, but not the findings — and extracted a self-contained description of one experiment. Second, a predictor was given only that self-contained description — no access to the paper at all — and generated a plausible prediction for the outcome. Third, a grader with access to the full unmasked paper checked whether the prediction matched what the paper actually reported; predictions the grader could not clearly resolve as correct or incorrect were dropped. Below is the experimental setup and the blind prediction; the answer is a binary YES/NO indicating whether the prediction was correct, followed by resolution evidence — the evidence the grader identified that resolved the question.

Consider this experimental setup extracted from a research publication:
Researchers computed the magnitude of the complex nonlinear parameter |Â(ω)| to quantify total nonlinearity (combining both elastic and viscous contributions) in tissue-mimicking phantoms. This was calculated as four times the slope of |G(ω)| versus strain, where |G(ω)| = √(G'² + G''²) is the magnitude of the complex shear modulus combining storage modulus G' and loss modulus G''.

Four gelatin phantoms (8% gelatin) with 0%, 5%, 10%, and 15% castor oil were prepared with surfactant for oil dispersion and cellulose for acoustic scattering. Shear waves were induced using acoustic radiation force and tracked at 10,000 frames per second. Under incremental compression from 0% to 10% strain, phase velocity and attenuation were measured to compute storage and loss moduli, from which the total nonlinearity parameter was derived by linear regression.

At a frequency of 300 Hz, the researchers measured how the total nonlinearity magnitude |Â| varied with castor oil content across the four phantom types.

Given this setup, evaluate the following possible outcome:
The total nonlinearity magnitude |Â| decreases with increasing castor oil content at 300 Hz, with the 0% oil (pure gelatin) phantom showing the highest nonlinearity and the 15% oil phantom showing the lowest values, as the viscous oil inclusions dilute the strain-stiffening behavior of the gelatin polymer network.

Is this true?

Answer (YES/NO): YES